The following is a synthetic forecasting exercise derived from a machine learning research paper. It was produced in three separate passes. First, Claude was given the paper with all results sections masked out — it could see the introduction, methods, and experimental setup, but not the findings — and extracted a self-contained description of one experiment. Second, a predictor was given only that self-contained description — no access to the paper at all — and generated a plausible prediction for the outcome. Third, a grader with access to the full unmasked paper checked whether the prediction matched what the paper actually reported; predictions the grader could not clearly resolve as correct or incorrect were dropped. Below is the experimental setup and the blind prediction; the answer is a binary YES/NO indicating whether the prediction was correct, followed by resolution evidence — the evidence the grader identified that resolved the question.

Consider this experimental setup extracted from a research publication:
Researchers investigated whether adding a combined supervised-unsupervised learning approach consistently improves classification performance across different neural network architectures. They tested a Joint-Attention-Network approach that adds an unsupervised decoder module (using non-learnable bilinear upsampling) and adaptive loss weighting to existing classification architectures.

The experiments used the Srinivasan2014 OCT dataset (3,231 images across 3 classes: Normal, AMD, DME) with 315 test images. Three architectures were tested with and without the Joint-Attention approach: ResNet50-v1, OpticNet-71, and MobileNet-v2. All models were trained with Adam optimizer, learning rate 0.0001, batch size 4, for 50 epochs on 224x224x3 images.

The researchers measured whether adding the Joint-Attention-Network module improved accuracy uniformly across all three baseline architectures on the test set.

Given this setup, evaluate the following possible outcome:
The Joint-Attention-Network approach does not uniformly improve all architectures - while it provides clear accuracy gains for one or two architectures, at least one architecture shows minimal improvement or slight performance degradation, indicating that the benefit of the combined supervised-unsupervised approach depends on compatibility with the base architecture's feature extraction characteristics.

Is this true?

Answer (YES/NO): YES